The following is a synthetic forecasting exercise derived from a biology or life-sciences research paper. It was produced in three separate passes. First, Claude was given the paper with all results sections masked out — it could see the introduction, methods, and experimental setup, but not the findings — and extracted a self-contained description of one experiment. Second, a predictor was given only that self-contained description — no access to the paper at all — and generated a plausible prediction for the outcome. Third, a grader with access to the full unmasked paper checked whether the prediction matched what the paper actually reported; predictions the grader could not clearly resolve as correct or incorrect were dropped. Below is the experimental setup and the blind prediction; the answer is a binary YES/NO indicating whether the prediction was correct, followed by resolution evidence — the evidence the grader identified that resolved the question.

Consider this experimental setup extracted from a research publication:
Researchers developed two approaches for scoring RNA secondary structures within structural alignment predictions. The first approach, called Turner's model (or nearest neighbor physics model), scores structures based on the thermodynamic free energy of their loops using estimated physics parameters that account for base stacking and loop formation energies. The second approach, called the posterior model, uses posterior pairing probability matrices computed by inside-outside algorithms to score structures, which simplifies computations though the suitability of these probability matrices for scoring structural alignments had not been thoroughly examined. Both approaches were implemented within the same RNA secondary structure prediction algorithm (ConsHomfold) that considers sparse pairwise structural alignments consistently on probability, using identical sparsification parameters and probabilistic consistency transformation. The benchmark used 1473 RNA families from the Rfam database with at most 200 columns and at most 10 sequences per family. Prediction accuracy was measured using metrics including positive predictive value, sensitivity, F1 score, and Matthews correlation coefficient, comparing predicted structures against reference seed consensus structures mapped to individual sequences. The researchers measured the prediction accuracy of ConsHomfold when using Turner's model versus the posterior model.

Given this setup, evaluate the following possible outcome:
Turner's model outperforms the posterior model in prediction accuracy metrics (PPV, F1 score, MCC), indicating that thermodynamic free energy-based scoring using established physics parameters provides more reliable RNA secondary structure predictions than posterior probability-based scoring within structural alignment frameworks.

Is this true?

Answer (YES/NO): YES